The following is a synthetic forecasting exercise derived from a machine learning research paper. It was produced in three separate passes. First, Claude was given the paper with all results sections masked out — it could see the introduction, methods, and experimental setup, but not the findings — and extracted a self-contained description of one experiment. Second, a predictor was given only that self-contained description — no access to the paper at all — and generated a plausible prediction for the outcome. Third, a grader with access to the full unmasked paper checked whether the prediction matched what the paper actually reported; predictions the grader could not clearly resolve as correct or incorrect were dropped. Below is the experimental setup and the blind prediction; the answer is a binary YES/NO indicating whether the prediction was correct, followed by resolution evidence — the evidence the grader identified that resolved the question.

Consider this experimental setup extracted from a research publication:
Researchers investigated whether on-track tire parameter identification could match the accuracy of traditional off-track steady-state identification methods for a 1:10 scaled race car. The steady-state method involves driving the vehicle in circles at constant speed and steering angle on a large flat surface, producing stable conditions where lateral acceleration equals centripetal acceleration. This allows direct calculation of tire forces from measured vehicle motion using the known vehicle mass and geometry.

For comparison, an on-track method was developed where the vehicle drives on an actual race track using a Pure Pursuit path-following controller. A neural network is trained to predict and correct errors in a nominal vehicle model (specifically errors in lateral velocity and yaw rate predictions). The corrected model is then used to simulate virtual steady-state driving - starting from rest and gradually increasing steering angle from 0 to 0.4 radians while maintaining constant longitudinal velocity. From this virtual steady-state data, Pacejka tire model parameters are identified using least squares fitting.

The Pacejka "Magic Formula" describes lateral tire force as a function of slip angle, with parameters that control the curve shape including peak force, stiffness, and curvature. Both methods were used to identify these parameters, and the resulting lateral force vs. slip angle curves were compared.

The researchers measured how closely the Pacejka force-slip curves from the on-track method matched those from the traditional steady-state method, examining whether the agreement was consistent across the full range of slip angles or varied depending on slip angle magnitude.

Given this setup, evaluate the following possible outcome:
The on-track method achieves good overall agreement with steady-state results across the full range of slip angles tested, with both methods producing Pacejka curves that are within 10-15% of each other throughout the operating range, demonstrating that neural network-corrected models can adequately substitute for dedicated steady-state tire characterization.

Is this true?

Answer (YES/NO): NO